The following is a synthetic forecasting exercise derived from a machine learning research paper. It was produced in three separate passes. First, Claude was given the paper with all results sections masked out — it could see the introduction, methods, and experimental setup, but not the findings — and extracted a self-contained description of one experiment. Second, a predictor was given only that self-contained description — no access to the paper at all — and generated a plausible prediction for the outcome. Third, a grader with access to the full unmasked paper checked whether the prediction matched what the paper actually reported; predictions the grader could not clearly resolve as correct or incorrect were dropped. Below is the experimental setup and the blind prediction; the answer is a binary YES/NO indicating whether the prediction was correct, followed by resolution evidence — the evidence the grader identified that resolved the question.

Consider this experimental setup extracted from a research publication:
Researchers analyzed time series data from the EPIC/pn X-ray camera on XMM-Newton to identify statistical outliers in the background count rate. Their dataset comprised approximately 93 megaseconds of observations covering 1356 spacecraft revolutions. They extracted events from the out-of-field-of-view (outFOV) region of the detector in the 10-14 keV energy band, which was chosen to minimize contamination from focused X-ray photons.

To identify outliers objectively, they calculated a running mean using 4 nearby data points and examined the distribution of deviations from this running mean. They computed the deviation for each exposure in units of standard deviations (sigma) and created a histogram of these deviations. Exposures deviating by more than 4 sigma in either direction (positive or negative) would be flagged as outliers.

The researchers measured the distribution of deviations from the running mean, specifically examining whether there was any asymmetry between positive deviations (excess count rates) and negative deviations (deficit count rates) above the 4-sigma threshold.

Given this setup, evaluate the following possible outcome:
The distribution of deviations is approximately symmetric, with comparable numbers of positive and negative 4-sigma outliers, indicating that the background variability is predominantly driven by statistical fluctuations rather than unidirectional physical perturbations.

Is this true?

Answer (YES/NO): NO